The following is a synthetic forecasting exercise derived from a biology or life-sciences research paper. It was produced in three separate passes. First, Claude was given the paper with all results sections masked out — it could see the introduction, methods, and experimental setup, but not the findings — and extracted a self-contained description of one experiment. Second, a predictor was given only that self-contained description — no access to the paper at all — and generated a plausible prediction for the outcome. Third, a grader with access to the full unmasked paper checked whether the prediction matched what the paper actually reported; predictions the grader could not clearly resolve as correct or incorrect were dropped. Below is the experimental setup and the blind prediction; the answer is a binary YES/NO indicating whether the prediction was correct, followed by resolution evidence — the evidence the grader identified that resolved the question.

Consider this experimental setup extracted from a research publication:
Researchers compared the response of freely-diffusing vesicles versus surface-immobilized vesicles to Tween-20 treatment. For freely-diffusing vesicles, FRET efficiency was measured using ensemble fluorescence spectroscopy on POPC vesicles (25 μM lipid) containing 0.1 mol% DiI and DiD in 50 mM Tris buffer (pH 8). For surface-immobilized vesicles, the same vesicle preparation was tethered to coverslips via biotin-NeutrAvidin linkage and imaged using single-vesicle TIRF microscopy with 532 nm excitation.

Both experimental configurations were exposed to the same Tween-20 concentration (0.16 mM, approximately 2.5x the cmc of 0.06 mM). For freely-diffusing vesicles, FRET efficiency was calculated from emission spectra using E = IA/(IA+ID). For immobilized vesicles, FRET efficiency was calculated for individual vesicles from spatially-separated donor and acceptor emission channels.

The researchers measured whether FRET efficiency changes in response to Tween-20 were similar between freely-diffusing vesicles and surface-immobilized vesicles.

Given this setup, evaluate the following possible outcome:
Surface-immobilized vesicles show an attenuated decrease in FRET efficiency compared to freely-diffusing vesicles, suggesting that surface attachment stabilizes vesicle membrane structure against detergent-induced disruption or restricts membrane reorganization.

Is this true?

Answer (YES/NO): NO